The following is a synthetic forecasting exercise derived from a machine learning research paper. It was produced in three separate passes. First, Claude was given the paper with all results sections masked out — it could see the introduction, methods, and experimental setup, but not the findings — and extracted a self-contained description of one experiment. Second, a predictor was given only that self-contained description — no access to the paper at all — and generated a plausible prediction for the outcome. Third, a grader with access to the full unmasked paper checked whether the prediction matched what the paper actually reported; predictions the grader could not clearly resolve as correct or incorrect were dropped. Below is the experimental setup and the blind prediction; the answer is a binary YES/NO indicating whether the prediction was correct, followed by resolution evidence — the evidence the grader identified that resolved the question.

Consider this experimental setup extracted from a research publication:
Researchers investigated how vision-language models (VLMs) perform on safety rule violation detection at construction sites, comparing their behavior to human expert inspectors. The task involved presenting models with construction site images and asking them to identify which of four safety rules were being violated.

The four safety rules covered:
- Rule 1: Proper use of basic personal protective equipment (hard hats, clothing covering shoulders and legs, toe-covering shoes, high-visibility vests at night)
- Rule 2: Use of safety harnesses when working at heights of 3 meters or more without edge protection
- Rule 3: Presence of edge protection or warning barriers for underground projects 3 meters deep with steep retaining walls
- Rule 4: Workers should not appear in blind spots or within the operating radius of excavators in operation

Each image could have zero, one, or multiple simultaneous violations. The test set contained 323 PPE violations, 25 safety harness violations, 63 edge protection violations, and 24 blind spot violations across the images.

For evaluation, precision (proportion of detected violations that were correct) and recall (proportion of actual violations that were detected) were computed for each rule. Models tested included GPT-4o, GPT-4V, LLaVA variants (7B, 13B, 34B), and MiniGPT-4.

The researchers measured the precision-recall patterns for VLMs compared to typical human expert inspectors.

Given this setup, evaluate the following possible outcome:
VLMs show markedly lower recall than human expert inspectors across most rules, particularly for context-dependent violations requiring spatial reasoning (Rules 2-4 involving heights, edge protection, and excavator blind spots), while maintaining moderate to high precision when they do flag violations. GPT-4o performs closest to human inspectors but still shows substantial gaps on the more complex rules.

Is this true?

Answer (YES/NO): NO